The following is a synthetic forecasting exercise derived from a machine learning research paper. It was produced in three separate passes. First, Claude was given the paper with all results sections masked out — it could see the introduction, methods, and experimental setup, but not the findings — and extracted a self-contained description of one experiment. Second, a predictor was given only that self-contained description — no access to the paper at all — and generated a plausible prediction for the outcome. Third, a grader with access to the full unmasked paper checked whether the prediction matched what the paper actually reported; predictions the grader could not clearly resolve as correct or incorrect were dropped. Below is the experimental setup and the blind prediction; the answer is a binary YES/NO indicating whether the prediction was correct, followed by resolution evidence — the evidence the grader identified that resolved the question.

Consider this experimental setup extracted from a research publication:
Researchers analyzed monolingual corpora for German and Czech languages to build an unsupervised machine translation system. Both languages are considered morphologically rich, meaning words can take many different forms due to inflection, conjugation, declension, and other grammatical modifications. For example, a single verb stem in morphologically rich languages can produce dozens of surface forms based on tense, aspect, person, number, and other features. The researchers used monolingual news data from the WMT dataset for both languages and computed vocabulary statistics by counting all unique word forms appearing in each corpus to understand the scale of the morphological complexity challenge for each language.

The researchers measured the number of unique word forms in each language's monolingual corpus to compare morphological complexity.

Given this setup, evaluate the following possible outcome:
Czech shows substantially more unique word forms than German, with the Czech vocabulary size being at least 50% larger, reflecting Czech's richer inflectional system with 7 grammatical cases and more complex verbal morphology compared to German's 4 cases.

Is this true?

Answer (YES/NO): YES